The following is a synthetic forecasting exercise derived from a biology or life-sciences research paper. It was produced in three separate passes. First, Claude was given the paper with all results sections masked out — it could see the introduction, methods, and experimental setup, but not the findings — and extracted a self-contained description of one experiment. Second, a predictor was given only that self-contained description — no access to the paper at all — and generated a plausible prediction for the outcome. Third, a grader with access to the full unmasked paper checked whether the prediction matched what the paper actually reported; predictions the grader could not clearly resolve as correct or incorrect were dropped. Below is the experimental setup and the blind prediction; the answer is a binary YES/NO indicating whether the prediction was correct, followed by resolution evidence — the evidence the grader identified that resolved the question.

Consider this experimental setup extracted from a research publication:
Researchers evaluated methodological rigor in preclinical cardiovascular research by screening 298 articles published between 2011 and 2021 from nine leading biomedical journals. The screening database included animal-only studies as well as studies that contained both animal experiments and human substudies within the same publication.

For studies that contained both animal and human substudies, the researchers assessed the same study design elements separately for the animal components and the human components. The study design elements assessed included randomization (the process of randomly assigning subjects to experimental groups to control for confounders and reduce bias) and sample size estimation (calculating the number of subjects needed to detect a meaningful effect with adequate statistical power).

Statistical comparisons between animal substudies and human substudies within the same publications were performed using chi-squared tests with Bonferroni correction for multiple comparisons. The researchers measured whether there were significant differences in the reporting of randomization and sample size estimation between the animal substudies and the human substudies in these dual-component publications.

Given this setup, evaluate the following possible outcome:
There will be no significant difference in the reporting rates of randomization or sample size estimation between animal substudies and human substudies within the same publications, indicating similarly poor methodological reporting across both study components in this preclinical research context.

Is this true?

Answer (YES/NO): NO